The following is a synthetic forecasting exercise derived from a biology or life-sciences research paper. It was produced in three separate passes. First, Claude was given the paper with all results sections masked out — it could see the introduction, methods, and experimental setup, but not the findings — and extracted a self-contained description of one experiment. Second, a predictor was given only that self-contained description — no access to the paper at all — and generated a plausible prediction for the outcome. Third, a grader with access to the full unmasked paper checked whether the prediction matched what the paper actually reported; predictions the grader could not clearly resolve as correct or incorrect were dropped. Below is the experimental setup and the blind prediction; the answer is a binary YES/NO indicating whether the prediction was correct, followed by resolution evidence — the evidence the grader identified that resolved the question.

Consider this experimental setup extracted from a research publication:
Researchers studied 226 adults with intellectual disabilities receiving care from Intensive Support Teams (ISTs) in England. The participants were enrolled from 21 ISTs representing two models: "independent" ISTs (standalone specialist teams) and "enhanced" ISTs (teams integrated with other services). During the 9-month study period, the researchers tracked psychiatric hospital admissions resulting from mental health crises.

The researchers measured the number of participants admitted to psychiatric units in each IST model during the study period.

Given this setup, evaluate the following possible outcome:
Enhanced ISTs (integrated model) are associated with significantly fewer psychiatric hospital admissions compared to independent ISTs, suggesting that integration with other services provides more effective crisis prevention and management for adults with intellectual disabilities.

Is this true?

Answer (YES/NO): NO